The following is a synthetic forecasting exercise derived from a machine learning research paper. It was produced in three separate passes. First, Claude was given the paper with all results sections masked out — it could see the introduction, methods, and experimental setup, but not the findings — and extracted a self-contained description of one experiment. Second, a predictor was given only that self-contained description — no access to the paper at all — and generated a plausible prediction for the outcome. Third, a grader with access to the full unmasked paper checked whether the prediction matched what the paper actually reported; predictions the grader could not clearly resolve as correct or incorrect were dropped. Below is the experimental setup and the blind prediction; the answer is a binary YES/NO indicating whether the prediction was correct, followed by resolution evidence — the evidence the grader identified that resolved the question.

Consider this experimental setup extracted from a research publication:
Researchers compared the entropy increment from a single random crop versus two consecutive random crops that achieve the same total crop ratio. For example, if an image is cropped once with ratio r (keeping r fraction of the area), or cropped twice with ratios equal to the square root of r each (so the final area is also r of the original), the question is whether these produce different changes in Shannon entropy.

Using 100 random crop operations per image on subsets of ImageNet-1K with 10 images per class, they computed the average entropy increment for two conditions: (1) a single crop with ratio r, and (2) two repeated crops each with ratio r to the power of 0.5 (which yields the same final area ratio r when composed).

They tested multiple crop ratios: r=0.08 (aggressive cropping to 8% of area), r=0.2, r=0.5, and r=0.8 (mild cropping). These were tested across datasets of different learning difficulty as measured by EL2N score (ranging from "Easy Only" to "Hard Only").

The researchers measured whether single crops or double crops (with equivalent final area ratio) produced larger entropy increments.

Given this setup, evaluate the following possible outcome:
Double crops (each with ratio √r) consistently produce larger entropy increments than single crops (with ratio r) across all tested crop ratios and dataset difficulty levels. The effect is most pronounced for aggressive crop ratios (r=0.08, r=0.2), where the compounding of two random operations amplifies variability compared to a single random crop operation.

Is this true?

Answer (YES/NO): YES